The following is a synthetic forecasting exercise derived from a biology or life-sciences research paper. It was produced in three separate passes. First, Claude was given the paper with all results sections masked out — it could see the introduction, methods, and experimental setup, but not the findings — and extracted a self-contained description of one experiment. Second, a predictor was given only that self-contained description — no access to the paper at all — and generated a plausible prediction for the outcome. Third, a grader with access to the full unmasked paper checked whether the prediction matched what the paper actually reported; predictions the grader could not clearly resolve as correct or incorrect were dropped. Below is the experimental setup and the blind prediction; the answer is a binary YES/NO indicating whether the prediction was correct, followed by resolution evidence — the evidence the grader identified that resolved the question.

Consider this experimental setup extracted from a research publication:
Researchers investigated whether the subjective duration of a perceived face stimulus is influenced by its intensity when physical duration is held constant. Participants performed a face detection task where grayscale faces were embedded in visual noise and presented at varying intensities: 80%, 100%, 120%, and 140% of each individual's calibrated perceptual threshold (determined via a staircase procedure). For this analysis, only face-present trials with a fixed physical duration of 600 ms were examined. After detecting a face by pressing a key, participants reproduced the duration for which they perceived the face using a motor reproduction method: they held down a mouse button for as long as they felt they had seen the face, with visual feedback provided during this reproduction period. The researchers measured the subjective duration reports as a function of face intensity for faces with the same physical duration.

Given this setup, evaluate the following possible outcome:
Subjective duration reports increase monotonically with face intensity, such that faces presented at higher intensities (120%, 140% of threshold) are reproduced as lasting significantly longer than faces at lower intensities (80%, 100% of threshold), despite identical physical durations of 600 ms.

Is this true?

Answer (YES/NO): YES